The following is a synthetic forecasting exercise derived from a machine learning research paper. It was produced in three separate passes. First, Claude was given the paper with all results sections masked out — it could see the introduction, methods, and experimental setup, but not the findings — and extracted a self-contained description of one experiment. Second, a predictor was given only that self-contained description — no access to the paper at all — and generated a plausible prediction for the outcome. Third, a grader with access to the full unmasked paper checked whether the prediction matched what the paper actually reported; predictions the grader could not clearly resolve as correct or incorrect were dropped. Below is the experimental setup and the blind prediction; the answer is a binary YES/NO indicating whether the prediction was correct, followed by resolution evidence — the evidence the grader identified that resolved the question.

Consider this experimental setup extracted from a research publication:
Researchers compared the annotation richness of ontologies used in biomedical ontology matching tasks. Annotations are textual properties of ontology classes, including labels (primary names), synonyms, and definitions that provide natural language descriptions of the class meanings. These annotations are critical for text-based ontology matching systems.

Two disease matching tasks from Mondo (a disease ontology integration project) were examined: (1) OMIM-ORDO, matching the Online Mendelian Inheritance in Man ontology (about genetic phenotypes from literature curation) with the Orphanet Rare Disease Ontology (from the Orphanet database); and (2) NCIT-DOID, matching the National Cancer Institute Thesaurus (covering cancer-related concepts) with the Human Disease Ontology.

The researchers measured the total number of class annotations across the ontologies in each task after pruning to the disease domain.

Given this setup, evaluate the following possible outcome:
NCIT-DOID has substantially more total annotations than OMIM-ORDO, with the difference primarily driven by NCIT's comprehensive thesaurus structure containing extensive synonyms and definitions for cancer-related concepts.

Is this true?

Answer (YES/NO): YES